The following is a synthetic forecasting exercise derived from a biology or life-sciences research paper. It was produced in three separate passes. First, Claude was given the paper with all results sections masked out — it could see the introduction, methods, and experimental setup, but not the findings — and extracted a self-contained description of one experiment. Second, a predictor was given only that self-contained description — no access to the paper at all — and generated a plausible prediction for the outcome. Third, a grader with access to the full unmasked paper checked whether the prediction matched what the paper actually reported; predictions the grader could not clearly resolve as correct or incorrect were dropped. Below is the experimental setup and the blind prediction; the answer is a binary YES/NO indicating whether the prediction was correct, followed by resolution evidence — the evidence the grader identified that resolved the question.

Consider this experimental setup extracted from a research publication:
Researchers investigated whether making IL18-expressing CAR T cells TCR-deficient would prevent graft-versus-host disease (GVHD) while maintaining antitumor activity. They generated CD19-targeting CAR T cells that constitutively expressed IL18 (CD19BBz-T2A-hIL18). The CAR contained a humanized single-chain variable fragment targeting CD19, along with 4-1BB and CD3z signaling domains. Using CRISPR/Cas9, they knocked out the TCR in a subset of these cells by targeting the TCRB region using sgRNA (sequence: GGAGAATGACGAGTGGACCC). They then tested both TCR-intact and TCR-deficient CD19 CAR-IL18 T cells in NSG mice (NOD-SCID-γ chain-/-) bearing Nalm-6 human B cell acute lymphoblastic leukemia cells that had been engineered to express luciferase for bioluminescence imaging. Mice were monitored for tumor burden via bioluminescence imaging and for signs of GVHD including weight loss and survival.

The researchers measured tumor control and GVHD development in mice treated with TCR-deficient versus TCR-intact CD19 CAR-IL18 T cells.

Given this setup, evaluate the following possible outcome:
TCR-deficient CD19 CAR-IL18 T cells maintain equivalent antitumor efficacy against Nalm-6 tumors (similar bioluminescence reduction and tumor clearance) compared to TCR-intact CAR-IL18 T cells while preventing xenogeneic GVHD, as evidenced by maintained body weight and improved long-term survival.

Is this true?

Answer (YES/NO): YES